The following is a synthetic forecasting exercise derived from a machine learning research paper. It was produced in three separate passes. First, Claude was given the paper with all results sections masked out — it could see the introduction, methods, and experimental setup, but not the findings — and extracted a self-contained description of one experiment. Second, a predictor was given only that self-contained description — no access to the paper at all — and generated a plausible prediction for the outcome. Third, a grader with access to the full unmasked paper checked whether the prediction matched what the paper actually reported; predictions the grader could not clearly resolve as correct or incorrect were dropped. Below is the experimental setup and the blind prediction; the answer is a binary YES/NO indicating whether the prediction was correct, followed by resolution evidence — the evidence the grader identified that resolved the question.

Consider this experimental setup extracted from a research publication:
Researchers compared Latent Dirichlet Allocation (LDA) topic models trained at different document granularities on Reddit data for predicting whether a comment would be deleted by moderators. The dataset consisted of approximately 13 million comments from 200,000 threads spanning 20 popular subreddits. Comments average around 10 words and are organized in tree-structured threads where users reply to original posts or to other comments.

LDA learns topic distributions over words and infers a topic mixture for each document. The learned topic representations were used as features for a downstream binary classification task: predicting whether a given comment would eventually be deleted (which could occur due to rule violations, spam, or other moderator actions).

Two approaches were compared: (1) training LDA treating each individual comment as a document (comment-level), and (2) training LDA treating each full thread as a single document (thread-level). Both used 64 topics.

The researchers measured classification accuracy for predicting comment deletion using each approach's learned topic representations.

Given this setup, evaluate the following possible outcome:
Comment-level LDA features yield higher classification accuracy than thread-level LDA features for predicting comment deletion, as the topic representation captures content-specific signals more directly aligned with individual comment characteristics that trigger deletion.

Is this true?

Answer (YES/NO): NO